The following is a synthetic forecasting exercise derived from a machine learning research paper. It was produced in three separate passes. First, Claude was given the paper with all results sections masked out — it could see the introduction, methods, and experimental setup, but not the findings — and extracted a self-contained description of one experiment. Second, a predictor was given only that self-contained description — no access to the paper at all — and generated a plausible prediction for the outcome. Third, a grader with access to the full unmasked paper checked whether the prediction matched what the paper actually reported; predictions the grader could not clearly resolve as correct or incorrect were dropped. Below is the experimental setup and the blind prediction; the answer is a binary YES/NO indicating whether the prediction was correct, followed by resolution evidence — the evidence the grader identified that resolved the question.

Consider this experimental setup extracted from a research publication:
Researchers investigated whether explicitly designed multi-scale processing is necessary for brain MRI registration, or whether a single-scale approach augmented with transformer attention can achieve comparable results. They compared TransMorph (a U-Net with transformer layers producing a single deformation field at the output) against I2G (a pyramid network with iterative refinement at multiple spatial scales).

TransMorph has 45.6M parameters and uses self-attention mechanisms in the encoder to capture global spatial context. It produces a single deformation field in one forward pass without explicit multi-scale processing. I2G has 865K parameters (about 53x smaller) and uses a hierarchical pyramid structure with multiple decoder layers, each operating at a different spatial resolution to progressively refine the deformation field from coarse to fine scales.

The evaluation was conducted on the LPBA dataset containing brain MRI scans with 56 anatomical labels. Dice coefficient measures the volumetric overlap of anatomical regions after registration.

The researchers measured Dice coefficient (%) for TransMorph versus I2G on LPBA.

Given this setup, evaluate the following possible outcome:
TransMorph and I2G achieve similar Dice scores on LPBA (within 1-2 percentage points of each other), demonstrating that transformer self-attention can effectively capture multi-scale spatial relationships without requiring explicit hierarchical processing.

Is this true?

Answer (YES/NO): NO